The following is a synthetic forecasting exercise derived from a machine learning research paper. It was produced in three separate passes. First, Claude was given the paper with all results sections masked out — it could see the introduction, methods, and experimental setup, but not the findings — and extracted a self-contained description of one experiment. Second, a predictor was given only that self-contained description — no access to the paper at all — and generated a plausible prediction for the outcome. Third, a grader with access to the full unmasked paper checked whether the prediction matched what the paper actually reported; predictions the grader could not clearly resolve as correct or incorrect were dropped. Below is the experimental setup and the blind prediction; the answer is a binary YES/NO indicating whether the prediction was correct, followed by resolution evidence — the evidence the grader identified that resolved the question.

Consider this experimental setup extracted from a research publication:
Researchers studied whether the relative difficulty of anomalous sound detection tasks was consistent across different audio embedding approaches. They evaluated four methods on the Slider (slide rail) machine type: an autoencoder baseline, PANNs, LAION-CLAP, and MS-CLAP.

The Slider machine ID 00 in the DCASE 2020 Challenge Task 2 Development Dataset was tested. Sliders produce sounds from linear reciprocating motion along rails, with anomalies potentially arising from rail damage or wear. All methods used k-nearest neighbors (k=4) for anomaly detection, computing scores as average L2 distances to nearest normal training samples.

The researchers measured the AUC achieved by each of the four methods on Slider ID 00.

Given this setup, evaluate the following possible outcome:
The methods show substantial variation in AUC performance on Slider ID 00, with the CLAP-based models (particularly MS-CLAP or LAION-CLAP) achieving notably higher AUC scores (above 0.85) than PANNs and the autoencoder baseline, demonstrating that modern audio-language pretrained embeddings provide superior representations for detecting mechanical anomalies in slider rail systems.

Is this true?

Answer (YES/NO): NO